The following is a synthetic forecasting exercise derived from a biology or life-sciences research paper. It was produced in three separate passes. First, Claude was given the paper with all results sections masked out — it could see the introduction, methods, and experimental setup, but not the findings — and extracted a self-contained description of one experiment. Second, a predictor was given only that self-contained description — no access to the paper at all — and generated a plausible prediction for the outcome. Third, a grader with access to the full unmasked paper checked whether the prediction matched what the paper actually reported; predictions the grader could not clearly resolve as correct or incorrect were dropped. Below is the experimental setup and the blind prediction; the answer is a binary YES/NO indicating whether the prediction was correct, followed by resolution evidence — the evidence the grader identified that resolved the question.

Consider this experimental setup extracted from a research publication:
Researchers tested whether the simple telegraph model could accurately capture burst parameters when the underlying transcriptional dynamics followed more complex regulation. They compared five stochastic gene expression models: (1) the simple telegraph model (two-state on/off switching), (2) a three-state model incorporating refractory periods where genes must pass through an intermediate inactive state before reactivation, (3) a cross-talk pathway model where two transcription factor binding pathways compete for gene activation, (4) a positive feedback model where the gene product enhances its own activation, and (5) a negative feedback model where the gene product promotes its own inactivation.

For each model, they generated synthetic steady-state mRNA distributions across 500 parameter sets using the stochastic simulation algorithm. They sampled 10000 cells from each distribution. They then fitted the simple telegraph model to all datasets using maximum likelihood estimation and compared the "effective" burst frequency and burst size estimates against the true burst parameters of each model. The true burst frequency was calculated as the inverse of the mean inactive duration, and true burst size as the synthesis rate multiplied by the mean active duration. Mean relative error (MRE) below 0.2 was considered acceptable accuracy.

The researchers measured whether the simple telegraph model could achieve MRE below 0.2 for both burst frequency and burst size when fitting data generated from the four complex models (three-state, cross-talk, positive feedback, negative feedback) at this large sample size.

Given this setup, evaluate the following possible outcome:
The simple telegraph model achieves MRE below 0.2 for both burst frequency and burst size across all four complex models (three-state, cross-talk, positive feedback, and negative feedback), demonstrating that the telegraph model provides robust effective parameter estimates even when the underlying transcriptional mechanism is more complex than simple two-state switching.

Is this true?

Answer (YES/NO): NO